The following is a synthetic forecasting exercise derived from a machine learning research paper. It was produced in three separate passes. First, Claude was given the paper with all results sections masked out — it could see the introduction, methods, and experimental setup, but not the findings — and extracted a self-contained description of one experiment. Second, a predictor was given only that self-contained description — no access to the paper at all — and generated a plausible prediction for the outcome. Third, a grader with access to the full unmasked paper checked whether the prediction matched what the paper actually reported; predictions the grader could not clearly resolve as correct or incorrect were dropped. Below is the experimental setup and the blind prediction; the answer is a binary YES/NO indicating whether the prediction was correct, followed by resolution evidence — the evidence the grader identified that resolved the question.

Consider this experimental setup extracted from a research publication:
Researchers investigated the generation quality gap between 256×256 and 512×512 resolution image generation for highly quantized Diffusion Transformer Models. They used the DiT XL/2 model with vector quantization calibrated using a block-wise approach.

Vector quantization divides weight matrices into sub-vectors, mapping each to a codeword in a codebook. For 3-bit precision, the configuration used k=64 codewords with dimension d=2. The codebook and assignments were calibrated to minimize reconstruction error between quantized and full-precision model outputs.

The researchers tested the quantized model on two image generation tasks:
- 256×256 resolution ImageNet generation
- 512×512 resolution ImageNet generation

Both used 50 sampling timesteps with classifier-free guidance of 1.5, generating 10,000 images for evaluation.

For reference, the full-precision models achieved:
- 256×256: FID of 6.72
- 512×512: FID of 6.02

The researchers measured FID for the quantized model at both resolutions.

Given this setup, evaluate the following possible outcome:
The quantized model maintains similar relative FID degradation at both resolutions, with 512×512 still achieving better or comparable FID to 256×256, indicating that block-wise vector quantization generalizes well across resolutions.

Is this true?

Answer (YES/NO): NO